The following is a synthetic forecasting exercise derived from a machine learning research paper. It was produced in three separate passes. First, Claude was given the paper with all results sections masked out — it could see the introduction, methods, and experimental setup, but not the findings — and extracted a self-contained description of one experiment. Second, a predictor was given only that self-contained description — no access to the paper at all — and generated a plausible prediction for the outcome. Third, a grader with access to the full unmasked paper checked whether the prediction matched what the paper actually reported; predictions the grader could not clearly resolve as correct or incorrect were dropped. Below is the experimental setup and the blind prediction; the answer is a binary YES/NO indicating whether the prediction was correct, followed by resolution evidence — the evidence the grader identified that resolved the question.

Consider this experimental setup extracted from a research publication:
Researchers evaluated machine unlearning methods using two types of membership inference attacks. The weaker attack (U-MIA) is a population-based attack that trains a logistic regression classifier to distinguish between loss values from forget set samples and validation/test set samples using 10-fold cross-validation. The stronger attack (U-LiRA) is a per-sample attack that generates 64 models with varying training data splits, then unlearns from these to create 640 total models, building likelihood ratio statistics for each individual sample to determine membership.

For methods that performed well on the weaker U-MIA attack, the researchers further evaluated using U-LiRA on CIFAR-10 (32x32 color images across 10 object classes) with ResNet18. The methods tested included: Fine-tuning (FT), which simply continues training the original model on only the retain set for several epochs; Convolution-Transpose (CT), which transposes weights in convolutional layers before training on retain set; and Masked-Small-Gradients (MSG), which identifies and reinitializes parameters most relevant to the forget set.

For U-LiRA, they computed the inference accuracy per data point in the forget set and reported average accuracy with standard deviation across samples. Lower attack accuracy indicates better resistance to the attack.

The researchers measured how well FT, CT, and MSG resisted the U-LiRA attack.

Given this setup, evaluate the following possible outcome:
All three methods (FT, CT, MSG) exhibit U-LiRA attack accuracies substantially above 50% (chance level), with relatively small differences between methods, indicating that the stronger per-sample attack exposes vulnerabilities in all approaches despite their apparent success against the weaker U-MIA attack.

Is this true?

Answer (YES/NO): NO